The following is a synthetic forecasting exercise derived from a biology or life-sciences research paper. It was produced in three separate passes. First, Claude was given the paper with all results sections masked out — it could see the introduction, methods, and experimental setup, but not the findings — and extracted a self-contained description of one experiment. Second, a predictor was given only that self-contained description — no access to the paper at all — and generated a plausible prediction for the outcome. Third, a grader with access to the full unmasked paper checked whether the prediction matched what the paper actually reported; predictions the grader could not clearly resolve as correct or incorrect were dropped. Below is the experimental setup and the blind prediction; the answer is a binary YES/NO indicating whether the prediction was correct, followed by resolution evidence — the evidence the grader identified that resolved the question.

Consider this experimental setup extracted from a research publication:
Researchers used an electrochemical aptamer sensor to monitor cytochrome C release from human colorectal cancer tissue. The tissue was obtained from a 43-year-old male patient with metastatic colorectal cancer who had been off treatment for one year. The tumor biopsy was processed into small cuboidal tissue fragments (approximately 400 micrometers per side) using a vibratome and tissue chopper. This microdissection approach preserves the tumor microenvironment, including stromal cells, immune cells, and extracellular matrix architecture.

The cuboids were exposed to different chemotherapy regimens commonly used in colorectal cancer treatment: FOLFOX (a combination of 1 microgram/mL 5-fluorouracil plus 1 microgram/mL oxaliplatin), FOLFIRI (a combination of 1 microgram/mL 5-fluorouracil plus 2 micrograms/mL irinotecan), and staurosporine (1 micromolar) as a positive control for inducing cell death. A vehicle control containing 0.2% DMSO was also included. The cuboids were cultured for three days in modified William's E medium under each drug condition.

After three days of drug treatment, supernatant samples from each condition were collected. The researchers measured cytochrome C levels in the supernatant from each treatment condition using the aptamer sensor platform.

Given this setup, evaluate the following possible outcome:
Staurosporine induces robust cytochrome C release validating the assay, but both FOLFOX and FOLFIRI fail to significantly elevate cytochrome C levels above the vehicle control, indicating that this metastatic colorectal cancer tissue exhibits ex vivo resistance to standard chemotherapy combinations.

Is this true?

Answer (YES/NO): NO